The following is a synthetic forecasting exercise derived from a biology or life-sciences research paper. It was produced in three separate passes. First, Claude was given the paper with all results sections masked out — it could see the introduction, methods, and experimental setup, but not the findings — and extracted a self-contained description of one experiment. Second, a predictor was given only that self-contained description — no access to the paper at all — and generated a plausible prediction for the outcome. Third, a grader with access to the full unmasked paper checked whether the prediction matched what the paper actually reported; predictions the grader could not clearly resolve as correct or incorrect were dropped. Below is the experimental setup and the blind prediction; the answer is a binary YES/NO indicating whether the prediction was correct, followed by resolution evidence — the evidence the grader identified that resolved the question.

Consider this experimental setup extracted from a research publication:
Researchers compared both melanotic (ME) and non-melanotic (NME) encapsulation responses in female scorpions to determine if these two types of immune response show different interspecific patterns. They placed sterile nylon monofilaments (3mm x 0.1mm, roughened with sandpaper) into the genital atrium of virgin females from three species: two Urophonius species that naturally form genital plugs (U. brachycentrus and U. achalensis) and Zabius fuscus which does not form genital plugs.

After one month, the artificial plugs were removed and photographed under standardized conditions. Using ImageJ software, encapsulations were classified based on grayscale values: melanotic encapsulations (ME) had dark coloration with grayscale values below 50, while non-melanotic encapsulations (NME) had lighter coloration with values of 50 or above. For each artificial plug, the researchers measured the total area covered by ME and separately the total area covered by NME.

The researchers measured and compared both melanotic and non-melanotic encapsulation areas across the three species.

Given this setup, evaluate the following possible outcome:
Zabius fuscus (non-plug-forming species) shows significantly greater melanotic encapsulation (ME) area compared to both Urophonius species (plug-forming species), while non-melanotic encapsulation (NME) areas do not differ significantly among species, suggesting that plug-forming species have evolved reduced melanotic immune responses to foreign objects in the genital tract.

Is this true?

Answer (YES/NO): NO